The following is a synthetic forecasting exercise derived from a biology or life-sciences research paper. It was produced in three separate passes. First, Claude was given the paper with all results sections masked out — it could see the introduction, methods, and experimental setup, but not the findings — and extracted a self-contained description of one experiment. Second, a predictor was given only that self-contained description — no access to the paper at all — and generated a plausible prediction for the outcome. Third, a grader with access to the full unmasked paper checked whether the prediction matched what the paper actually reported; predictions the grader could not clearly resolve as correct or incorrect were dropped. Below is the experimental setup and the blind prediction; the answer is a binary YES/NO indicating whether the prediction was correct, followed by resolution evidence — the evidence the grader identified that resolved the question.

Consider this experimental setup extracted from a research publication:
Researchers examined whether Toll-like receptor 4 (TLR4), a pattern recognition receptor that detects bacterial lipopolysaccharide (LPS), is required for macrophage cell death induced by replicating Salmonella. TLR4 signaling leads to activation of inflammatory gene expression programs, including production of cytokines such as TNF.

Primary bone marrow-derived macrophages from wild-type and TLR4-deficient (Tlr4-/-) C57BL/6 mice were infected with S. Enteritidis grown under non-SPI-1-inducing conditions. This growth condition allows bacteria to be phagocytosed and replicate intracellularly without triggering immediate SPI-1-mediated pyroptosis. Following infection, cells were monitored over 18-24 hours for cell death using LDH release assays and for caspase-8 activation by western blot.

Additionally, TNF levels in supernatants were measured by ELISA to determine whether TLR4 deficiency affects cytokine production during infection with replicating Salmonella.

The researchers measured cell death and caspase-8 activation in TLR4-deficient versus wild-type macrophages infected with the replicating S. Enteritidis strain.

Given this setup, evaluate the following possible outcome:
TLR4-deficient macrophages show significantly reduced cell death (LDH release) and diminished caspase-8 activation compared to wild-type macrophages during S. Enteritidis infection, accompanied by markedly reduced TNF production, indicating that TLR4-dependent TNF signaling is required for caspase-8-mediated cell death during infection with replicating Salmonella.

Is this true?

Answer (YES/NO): YES